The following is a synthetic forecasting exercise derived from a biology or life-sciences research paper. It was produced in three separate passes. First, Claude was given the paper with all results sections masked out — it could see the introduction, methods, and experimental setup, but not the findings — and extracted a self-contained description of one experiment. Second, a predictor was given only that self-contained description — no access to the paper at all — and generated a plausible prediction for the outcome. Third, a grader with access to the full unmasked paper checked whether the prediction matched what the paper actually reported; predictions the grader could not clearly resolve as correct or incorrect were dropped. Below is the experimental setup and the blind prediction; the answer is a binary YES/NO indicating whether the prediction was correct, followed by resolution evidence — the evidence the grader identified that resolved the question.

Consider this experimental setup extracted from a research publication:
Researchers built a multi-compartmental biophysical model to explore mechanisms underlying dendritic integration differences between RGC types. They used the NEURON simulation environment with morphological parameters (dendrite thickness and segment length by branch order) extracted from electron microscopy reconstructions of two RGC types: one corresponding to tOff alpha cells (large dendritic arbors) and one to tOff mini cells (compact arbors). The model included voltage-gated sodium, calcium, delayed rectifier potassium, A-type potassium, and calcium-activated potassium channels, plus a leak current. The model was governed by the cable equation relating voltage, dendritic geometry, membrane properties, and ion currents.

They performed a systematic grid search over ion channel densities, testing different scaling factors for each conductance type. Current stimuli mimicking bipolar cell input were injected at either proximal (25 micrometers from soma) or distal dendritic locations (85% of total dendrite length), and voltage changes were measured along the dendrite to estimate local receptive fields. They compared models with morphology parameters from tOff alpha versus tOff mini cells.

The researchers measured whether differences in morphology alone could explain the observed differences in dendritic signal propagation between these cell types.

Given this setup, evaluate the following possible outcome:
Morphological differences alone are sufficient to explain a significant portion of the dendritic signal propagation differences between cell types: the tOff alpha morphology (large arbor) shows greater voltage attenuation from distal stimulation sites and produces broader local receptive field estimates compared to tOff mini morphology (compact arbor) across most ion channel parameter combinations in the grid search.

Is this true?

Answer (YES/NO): NO